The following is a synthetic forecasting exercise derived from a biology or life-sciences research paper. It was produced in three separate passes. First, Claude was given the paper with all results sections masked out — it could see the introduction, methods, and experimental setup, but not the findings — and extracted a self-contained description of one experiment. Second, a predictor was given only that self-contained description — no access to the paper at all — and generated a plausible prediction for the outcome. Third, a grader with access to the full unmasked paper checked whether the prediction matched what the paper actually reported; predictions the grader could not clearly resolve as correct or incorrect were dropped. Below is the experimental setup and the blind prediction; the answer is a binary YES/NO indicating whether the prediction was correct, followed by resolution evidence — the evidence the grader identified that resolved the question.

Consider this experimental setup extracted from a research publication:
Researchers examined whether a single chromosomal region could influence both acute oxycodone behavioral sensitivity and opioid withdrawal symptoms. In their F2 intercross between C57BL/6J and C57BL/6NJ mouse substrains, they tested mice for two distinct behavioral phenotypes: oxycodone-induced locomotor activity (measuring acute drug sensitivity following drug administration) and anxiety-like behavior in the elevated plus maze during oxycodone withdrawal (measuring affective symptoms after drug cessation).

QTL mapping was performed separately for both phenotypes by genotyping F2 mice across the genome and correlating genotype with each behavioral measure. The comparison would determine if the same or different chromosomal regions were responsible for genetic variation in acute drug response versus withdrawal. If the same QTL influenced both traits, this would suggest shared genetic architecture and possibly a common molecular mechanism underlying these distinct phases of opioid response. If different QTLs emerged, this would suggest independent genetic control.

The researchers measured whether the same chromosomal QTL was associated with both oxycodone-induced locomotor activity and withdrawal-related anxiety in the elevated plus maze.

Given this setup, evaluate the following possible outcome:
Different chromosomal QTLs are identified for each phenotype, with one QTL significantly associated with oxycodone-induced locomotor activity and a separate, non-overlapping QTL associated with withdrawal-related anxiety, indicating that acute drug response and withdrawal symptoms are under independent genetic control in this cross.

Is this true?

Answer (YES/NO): NO